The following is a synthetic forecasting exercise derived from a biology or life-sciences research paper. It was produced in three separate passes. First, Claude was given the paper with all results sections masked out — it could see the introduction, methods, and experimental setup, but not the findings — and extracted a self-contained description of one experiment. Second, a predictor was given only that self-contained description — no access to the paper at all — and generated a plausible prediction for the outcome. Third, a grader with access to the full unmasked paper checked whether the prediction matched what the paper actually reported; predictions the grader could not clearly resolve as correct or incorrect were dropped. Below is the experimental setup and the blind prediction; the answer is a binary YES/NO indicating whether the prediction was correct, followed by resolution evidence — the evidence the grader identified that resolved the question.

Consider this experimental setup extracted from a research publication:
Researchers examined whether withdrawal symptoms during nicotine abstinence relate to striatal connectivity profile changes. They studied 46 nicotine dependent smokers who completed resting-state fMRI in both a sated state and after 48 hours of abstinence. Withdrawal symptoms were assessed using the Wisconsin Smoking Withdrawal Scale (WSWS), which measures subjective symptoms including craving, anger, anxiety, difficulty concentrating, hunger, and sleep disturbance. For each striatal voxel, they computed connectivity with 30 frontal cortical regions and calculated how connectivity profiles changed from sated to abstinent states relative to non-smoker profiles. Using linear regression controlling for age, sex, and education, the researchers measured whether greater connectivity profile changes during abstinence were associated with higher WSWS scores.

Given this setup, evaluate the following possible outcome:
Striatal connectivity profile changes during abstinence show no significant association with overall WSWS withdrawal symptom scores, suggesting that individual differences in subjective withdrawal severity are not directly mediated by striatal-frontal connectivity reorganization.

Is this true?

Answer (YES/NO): NO